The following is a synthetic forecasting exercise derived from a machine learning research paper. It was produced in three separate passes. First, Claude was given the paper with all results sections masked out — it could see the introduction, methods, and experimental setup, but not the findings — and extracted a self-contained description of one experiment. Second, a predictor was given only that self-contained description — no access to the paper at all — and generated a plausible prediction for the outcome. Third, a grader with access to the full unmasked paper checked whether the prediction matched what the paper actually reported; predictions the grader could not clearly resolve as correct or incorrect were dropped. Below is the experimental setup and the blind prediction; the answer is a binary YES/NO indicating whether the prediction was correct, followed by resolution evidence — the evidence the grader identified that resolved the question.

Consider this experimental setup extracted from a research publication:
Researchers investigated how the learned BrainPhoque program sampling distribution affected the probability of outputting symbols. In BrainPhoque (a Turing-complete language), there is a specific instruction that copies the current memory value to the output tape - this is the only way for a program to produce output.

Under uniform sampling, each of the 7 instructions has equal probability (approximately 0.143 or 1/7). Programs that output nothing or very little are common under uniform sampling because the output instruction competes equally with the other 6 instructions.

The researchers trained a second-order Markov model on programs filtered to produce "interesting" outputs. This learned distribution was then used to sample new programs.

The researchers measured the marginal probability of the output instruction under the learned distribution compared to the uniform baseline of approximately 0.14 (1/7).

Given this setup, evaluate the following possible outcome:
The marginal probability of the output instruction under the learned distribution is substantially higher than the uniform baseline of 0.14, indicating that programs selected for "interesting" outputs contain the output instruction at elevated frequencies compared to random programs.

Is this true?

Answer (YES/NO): YES